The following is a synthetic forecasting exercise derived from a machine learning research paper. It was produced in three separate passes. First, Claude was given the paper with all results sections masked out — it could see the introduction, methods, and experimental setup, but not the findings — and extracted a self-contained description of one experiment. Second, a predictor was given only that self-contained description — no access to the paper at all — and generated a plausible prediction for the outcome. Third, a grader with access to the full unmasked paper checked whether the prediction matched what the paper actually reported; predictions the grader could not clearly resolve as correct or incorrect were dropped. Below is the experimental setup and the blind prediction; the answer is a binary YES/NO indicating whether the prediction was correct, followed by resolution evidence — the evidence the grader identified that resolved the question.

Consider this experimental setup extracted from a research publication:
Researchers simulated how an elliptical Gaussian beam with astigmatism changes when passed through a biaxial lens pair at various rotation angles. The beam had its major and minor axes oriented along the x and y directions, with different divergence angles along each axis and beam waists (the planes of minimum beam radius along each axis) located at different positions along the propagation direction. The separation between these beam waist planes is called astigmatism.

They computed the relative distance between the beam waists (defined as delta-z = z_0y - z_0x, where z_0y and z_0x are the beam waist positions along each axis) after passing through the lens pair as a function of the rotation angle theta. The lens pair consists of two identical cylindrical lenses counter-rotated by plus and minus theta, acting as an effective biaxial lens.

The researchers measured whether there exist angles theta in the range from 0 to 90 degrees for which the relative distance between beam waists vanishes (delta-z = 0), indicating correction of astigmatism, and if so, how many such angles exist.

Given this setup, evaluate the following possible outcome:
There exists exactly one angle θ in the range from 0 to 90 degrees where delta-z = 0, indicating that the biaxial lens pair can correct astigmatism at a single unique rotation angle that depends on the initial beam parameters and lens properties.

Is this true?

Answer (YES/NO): NO